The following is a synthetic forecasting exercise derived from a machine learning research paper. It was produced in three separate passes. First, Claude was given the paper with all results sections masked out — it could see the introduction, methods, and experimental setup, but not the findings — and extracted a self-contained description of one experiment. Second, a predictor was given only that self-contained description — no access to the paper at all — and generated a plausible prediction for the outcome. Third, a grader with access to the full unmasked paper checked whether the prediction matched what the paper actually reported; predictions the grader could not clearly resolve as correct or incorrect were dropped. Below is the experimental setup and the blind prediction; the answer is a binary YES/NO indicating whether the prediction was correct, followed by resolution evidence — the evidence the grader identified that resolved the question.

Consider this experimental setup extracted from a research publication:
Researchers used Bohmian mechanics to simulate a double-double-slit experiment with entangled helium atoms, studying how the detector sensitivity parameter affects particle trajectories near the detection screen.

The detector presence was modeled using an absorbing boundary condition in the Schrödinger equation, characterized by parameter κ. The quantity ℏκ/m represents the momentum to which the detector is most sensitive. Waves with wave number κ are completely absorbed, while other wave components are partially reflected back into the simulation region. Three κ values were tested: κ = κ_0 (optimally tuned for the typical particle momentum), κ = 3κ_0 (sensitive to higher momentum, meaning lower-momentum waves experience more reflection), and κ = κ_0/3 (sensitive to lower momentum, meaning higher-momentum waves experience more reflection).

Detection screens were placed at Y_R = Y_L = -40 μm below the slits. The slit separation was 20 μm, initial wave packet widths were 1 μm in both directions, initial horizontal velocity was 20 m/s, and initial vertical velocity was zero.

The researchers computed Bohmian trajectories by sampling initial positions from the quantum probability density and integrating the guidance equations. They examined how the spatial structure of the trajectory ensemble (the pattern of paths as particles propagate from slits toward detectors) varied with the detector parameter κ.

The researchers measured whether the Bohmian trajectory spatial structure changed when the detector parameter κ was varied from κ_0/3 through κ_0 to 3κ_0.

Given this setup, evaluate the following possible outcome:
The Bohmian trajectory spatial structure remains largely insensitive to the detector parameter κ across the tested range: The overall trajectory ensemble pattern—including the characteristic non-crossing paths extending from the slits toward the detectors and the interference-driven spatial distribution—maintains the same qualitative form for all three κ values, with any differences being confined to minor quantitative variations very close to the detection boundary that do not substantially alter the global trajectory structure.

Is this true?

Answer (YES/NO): NO